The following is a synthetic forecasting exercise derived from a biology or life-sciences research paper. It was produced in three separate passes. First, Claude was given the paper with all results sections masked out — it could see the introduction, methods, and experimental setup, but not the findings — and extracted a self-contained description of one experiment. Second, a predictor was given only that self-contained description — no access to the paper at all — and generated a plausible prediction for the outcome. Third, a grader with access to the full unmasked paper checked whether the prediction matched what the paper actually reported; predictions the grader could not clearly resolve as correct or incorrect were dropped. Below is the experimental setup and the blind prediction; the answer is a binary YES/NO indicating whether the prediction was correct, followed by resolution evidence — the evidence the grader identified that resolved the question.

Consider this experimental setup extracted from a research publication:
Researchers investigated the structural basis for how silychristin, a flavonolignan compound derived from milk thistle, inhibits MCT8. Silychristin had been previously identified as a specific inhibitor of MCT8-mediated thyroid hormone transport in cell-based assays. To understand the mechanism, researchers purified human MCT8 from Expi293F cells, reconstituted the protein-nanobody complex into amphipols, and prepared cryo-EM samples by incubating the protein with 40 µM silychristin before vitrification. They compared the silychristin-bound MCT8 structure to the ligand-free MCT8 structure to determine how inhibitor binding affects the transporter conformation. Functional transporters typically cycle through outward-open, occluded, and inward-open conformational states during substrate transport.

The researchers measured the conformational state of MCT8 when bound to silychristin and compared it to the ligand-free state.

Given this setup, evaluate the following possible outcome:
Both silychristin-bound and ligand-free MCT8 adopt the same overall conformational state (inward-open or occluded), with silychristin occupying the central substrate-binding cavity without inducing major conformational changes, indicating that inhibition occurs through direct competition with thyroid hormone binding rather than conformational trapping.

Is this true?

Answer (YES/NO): NO